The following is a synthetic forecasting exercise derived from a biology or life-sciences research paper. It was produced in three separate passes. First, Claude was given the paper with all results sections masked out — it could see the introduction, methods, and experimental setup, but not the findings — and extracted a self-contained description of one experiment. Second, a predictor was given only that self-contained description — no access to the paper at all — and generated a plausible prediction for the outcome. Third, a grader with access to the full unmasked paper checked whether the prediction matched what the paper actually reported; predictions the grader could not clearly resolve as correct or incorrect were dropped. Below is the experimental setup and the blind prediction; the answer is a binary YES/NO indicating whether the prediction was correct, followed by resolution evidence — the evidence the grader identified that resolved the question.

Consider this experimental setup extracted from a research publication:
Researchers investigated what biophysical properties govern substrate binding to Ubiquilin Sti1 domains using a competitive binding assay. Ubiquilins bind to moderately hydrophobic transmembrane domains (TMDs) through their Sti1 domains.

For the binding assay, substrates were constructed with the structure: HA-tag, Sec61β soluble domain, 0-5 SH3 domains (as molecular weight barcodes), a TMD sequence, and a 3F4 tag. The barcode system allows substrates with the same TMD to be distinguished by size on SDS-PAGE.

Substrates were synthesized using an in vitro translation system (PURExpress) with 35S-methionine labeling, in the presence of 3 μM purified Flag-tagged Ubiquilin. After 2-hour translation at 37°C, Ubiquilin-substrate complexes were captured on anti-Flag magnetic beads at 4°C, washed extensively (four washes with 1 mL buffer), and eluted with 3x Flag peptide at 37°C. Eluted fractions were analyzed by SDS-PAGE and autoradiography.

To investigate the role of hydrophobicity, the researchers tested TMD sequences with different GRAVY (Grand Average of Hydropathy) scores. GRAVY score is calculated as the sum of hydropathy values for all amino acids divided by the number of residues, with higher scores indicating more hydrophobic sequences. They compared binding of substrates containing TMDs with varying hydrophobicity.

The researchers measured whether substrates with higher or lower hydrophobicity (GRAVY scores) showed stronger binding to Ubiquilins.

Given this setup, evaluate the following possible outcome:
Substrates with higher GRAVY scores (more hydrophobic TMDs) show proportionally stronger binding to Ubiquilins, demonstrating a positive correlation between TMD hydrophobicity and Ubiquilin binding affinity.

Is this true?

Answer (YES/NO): NO